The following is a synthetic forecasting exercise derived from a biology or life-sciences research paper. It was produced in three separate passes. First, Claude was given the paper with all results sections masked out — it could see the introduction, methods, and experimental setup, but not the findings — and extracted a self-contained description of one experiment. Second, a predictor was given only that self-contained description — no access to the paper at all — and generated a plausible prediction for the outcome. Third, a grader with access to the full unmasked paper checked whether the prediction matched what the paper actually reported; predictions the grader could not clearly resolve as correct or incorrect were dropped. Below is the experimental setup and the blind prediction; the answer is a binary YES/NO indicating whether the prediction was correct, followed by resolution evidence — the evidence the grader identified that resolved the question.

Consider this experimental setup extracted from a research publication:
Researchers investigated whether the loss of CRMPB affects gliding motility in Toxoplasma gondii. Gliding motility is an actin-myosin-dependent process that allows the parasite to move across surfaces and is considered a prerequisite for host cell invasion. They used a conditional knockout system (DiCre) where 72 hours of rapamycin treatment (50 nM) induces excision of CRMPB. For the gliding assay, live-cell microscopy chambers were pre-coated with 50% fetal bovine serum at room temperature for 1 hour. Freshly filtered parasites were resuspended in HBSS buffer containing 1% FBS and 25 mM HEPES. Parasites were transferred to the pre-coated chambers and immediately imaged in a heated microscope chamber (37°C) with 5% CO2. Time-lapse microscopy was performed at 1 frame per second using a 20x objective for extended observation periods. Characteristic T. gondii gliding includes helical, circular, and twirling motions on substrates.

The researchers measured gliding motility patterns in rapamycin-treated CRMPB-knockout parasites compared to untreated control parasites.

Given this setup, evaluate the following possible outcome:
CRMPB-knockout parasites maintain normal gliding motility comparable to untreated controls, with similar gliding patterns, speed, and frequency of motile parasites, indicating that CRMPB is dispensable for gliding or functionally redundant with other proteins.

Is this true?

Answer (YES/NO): YES